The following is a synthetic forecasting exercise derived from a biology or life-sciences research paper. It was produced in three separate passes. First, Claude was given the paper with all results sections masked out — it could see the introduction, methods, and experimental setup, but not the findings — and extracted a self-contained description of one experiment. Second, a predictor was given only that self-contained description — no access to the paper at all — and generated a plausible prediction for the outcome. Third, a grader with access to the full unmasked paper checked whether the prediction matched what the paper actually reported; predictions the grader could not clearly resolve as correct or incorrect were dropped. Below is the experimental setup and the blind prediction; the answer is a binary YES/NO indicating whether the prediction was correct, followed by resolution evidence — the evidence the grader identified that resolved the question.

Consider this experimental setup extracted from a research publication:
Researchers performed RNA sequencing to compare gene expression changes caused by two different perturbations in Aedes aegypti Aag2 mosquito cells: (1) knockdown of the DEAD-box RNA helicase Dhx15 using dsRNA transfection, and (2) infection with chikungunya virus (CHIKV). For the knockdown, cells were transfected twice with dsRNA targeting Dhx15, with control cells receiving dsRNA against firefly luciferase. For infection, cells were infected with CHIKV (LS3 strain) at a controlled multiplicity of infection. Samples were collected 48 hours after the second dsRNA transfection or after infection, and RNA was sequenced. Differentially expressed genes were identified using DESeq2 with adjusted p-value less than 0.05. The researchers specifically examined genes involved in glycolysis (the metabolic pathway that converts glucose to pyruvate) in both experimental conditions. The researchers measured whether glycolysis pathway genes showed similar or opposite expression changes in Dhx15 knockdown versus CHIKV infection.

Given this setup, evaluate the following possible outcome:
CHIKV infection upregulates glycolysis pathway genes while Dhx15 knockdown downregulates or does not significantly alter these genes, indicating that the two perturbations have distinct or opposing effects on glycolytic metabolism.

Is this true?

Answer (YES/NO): NO